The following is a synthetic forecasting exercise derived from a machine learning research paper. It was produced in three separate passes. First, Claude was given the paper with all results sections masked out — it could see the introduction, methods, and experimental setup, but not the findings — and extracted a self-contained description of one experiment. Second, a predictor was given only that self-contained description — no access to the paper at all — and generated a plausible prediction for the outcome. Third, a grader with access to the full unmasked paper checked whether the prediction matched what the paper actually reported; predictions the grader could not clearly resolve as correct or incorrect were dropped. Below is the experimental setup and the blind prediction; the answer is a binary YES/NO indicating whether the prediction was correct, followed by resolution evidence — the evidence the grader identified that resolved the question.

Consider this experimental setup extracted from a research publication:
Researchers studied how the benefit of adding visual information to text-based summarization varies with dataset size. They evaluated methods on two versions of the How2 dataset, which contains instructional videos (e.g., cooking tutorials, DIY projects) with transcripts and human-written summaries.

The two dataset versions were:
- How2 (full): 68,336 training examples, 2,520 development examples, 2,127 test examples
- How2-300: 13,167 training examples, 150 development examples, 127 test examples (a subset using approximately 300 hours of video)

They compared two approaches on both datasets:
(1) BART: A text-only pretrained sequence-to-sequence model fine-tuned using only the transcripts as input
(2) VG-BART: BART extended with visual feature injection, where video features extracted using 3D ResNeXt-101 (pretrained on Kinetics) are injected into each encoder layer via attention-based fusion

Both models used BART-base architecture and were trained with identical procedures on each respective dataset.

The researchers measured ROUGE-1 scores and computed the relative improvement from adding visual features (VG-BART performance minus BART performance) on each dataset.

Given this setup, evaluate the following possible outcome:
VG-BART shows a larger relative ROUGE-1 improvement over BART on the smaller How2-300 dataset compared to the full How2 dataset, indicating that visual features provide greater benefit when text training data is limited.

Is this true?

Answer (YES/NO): NO